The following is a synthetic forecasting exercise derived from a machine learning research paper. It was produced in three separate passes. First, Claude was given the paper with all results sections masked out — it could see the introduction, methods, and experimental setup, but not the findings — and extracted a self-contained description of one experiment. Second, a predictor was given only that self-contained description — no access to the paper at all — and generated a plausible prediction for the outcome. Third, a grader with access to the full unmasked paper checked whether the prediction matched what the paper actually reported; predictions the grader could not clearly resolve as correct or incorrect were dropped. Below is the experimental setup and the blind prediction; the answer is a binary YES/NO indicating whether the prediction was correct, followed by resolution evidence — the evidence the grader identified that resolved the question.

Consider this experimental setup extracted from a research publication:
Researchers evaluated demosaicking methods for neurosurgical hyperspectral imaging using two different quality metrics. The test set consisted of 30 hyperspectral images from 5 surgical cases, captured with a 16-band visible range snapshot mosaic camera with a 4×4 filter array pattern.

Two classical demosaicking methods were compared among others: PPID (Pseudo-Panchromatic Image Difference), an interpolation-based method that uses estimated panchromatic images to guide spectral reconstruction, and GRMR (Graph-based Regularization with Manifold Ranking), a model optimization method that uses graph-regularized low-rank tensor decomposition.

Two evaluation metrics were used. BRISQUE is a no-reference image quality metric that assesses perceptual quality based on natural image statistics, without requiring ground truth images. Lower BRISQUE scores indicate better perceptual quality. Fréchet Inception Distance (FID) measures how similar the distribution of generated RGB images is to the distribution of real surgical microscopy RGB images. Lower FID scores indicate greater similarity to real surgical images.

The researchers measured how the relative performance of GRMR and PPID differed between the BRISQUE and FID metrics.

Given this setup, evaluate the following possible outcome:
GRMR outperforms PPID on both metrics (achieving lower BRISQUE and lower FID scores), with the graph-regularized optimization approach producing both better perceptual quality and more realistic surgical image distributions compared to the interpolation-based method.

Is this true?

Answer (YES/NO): NO